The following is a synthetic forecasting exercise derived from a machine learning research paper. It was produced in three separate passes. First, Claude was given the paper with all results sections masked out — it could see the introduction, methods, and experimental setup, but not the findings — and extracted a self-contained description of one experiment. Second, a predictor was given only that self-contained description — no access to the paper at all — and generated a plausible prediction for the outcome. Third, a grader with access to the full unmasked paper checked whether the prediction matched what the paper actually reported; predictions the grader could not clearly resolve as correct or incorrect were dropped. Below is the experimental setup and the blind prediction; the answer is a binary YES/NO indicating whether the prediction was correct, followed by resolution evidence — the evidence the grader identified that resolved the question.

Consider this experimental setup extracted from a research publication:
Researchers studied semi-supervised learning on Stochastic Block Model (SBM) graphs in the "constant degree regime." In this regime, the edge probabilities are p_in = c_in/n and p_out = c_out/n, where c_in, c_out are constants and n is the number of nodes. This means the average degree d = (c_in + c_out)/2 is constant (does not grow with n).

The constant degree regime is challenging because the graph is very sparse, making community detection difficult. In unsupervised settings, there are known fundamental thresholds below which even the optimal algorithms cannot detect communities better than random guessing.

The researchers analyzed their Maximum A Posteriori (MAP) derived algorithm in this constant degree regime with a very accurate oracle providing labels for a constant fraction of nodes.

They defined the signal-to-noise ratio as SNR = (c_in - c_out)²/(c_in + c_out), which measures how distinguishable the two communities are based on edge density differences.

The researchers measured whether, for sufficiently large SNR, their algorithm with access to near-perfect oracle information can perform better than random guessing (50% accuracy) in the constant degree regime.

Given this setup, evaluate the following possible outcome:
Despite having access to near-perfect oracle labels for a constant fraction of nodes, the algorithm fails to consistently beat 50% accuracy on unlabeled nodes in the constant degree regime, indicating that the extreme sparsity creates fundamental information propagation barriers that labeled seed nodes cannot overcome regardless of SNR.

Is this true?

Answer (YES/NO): NO